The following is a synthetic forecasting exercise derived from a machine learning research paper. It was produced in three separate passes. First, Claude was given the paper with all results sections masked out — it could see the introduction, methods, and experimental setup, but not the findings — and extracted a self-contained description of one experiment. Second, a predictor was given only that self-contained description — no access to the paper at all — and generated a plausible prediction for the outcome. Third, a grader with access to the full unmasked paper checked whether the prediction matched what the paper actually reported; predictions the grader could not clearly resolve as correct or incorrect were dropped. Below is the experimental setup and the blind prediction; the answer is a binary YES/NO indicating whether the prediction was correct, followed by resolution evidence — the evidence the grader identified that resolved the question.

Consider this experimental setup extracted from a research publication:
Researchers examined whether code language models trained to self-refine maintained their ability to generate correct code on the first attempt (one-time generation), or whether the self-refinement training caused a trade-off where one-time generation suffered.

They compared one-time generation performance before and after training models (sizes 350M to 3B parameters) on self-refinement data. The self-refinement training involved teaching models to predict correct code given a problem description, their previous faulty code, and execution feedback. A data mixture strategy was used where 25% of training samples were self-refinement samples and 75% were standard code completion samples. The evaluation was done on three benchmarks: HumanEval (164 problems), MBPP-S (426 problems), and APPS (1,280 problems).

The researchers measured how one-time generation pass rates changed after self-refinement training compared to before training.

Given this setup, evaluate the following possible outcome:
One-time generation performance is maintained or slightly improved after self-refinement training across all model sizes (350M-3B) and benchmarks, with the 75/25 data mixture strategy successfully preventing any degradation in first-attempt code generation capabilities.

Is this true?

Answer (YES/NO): YES